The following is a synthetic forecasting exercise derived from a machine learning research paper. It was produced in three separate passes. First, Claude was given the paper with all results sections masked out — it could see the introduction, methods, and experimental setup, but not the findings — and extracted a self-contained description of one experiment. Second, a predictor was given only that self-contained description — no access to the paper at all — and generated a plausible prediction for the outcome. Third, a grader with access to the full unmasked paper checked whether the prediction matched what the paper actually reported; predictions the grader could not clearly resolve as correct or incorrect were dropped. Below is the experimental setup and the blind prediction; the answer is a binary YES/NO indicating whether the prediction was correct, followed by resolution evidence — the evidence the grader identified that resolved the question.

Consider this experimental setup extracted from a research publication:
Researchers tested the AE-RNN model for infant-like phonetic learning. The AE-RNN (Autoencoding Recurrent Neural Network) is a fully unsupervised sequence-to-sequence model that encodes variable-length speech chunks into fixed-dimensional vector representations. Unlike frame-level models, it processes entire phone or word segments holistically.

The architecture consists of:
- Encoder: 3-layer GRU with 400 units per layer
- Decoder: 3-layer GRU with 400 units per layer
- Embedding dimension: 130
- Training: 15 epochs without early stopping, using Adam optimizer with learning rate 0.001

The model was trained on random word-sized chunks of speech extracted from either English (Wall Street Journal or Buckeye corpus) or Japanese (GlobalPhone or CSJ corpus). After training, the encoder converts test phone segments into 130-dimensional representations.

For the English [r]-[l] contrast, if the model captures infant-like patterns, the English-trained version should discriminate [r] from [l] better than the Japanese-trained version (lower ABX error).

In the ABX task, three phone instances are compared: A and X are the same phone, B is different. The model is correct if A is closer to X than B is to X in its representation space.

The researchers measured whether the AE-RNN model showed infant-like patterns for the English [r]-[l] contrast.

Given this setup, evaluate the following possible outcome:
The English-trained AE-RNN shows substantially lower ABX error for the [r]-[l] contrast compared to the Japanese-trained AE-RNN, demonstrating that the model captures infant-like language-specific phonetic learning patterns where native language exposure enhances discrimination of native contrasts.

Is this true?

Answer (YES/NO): NO